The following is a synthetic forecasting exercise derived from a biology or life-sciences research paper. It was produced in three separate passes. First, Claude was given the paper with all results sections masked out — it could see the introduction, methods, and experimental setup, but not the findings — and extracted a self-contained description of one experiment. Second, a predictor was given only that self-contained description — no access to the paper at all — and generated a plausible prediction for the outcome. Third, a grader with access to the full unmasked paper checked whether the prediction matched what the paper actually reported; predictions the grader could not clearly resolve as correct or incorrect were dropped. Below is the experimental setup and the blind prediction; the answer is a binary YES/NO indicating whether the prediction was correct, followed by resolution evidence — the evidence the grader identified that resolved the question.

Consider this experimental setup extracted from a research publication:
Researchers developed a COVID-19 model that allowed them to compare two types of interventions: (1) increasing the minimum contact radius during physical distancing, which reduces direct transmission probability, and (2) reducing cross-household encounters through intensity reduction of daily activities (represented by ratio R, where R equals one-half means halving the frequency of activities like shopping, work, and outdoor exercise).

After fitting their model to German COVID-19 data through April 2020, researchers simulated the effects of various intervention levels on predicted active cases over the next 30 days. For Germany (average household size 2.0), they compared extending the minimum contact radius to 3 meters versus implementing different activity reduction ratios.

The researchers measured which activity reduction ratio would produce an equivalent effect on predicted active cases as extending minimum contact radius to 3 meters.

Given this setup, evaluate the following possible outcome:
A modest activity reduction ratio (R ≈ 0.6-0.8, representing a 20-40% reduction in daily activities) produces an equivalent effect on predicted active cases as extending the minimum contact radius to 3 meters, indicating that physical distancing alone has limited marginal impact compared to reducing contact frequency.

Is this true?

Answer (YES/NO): NO